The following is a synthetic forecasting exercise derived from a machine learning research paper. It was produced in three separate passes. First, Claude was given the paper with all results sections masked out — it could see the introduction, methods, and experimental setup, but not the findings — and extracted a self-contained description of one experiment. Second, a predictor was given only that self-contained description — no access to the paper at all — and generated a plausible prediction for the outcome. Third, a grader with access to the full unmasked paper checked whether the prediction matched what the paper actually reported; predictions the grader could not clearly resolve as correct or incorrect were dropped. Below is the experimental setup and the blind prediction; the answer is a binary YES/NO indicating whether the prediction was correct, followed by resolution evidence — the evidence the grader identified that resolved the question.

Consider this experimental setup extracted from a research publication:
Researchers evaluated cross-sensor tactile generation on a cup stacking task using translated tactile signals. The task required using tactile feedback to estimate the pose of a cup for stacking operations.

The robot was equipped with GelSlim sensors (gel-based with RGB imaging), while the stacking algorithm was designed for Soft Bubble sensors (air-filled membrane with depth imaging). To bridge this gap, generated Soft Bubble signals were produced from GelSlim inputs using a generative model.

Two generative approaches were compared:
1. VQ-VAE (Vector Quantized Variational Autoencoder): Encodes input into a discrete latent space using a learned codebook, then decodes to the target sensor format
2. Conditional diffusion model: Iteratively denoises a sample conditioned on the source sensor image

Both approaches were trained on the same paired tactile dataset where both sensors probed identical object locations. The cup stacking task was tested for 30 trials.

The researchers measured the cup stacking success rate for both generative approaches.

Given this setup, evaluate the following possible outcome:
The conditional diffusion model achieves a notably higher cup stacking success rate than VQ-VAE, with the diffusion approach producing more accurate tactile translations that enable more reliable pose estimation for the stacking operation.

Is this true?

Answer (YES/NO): NO